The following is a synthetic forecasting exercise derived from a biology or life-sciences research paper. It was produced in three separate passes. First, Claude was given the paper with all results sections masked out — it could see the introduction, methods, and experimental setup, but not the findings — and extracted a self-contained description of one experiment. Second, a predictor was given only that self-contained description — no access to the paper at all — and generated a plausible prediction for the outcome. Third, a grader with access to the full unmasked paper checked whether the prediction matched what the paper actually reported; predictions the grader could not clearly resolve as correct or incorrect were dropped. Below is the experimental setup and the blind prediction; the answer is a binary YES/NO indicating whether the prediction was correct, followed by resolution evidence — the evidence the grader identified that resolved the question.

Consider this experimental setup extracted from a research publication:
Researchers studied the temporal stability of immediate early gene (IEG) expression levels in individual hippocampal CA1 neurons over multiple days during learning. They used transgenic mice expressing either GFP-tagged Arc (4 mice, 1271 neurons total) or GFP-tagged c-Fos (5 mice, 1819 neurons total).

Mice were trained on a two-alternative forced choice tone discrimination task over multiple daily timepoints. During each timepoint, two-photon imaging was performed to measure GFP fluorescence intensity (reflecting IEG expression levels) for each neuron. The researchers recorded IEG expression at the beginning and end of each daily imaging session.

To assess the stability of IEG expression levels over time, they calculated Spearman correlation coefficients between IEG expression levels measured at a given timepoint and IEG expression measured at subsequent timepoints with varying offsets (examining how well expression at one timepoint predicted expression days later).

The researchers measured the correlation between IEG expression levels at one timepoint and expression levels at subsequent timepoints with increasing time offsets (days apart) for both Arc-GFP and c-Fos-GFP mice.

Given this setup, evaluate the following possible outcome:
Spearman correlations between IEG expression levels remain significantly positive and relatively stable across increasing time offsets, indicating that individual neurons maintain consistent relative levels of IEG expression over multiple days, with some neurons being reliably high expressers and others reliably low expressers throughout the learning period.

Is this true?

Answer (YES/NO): YES